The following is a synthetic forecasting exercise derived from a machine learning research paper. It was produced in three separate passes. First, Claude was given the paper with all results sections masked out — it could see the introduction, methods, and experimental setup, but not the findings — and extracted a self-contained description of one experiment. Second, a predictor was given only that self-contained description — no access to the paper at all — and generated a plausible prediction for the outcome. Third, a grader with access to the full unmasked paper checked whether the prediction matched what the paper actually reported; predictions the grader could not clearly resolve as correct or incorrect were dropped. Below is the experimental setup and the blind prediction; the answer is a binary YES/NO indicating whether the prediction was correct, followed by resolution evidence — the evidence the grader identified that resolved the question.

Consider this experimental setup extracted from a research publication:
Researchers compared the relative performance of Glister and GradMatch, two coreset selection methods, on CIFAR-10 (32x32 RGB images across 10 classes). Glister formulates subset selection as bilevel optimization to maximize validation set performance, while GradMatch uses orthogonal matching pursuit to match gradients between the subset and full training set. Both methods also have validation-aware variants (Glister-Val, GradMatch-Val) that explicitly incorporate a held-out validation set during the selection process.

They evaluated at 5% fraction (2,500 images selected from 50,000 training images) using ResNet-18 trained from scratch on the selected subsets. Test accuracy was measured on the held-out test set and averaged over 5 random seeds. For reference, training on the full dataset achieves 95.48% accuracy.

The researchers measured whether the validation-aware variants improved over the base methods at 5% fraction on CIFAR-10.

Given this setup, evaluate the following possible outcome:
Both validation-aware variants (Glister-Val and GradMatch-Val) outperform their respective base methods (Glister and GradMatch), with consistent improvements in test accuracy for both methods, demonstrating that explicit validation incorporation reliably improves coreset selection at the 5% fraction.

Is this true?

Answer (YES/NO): NO